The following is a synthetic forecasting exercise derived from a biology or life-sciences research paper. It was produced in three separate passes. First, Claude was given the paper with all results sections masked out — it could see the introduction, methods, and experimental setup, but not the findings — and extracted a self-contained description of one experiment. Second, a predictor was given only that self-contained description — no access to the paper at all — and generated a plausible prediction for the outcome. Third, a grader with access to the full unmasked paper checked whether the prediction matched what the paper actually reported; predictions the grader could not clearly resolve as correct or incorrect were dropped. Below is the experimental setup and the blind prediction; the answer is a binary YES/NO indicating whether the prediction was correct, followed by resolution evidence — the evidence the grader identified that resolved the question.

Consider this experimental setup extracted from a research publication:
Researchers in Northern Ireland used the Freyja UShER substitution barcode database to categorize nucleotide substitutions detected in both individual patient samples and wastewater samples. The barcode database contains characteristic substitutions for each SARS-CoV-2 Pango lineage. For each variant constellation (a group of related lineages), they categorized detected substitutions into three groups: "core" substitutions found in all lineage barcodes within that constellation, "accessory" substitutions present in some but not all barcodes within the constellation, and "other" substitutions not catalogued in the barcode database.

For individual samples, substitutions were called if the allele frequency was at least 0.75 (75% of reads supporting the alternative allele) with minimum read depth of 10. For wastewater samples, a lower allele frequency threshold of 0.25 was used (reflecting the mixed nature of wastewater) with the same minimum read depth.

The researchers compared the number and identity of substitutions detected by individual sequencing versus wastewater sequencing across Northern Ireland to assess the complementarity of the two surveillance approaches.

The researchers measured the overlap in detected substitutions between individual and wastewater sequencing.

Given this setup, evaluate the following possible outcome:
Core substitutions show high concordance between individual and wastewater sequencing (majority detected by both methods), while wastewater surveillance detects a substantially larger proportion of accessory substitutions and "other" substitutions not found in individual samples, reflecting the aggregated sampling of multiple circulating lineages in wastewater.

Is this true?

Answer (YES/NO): NO